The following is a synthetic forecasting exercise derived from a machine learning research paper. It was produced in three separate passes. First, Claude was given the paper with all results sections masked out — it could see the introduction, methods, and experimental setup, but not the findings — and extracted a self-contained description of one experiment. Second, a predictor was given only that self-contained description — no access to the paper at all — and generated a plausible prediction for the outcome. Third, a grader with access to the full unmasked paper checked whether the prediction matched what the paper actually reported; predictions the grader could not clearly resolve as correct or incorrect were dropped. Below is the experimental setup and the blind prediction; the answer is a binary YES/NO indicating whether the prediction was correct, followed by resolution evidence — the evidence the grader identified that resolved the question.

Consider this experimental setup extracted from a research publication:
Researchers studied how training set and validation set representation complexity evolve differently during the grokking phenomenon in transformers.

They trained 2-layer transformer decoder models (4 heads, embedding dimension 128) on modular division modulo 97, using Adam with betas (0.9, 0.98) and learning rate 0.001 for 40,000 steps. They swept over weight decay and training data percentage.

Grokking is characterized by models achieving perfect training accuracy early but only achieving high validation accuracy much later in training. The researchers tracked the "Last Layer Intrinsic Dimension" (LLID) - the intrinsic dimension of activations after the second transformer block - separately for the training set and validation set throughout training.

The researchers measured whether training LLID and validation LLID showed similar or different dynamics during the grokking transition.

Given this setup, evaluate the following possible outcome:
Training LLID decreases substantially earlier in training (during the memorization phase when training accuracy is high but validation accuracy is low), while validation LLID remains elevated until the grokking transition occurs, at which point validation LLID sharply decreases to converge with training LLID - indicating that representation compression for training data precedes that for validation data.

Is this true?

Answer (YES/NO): NO